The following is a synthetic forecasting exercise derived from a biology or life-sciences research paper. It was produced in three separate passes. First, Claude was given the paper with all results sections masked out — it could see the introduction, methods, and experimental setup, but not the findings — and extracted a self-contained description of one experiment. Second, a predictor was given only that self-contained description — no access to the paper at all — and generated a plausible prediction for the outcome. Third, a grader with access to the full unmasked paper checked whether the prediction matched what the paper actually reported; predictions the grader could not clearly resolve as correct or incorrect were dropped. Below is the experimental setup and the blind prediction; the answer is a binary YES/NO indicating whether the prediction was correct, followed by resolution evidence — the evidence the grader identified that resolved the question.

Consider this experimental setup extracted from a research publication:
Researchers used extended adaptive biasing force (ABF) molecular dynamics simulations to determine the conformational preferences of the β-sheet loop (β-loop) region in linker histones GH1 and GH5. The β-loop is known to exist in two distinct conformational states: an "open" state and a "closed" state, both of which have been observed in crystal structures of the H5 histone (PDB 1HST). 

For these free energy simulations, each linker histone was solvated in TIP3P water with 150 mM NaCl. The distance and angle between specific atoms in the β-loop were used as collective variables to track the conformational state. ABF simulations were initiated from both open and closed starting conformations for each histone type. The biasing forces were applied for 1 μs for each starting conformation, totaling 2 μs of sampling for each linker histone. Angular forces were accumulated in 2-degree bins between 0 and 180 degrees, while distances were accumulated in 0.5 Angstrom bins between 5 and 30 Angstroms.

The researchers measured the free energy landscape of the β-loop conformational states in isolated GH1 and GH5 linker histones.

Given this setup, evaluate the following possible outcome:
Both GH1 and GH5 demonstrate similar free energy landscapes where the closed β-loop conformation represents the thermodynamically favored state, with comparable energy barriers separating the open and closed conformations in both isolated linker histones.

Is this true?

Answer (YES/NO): NO